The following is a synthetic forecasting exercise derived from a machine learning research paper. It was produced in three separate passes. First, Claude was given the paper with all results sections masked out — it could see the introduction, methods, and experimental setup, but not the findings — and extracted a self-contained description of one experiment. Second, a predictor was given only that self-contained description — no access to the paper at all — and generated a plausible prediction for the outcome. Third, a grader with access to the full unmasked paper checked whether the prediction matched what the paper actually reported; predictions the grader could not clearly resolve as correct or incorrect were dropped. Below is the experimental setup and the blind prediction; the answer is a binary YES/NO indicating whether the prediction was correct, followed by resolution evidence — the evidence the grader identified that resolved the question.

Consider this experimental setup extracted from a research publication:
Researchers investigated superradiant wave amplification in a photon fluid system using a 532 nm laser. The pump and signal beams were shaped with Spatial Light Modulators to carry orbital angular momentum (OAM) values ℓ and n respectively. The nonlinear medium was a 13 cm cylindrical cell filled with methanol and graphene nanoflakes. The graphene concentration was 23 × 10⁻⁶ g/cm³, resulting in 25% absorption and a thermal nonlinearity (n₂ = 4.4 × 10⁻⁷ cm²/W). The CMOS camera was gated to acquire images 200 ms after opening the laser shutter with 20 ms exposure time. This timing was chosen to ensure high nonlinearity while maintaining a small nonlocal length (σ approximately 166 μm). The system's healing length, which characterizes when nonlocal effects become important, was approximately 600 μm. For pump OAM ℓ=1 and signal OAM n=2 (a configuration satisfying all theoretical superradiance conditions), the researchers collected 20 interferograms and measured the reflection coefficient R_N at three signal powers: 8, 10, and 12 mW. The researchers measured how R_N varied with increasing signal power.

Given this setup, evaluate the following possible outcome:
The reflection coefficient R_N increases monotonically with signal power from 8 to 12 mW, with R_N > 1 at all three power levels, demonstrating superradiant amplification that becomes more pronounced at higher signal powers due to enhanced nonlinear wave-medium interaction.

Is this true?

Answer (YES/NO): YES